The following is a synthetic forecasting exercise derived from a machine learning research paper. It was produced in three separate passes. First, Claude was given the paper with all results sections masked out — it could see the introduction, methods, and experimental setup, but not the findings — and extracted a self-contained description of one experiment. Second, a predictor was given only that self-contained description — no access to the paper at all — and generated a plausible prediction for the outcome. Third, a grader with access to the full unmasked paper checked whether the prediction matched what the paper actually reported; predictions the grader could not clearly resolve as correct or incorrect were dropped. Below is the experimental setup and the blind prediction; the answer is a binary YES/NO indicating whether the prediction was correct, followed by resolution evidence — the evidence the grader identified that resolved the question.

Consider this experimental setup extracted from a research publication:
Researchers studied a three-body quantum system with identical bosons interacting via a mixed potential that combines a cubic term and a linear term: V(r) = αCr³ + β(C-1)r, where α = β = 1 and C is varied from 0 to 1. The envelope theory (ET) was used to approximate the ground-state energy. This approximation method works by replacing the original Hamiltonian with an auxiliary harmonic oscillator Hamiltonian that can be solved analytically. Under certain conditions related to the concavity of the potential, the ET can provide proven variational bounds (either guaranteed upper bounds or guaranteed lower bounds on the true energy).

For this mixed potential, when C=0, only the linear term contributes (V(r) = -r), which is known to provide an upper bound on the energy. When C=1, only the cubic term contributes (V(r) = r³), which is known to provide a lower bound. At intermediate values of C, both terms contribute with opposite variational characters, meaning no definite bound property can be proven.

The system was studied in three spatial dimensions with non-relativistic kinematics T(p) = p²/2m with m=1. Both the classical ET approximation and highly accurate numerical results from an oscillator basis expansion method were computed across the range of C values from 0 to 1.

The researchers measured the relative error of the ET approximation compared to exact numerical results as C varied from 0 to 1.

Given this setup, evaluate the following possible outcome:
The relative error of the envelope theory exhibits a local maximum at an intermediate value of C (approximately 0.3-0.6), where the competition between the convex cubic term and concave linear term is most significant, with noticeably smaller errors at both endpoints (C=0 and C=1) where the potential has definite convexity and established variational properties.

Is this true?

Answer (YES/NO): NO